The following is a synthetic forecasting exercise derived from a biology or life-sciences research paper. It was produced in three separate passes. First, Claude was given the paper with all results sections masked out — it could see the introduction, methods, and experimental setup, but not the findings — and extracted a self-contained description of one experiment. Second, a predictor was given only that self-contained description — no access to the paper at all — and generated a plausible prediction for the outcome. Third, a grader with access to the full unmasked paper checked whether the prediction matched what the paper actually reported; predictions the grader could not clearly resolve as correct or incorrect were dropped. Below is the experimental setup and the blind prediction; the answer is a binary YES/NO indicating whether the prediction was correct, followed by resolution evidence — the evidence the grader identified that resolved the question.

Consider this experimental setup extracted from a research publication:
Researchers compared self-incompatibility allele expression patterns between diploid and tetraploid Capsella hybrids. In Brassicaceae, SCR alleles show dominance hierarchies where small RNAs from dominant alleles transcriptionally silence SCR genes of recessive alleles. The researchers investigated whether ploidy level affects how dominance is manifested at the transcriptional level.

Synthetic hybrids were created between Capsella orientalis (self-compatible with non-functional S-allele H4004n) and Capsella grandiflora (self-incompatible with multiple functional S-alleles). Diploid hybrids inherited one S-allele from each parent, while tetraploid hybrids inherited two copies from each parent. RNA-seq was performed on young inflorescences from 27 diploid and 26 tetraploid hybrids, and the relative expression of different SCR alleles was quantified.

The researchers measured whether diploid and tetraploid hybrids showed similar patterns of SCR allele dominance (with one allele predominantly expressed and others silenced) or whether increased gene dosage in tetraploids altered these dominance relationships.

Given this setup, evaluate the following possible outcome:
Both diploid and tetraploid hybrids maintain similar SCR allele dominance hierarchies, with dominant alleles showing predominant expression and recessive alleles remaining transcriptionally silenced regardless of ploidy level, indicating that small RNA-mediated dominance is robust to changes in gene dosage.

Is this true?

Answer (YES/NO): YES